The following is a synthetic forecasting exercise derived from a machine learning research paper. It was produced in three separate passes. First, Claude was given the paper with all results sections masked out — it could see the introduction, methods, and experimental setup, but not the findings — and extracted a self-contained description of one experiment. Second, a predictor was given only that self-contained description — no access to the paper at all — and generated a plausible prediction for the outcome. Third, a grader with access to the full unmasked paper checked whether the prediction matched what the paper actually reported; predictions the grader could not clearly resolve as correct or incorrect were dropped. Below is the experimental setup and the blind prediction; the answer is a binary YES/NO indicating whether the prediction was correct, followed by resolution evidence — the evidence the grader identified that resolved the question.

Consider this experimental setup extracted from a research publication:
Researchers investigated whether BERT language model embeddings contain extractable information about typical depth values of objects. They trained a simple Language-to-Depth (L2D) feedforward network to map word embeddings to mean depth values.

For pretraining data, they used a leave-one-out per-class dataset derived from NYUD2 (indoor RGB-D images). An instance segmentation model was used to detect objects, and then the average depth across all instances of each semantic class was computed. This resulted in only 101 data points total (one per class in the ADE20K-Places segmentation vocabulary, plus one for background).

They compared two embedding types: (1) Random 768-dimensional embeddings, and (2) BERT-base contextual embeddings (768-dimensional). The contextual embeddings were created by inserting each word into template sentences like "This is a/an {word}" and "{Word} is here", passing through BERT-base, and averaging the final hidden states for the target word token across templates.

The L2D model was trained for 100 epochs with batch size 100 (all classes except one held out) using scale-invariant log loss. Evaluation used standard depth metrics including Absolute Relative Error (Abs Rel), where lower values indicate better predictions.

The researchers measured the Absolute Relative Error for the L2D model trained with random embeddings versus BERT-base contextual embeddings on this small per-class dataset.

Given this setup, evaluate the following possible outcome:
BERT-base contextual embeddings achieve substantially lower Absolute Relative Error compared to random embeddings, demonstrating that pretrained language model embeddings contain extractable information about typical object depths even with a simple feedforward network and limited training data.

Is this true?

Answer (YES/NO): YES